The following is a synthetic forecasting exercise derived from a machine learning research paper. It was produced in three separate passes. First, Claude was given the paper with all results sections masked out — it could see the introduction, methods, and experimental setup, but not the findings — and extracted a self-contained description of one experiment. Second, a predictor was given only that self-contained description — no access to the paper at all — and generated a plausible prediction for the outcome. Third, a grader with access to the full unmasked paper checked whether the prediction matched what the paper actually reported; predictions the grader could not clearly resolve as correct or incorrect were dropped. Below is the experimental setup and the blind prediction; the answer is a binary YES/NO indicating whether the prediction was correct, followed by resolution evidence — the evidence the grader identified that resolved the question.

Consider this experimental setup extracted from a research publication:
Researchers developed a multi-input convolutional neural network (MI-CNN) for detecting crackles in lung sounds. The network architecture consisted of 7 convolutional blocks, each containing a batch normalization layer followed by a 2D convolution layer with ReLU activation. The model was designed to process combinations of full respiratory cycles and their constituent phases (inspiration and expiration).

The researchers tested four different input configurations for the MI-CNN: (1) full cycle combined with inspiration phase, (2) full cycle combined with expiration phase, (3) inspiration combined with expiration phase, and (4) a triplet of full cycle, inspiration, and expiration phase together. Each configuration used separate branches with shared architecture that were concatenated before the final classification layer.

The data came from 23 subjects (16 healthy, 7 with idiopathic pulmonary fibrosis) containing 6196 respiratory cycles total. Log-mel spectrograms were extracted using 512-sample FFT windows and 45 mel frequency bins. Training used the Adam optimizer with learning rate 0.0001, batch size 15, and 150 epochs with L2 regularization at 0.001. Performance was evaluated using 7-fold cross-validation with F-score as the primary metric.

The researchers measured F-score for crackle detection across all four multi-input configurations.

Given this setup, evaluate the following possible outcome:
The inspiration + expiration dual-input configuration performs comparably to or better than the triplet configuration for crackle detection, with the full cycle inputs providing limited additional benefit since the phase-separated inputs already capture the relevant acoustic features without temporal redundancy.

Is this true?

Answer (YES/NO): NO